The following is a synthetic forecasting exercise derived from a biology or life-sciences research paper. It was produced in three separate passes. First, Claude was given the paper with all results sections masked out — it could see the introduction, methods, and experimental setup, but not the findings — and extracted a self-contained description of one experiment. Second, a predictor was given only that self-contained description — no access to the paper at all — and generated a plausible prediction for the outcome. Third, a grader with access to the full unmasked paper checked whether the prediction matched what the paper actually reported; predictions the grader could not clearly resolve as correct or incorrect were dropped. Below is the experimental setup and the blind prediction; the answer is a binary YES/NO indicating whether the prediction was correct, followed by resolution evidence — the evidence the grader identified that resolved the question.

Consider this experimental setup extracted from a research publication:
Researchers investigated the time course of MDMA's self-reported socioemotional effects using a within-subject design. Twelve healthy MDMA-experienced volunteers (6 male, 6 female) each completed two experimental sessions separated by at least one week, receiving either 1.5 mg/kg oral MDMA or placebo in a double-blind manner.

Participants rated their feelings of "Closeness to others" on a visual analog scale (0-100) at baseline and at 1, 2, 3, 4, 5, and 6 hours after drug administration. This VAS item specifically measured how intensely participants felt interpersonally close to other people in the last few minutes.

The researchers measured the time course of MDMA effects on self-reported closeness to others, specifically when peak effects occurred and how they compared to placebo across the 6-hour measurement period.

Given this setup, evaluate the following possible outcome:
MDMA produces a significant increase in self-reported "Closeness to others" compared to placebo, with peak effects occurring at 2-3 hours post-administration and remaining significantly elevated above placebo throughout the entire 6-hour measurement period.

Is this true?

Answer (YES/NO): NO